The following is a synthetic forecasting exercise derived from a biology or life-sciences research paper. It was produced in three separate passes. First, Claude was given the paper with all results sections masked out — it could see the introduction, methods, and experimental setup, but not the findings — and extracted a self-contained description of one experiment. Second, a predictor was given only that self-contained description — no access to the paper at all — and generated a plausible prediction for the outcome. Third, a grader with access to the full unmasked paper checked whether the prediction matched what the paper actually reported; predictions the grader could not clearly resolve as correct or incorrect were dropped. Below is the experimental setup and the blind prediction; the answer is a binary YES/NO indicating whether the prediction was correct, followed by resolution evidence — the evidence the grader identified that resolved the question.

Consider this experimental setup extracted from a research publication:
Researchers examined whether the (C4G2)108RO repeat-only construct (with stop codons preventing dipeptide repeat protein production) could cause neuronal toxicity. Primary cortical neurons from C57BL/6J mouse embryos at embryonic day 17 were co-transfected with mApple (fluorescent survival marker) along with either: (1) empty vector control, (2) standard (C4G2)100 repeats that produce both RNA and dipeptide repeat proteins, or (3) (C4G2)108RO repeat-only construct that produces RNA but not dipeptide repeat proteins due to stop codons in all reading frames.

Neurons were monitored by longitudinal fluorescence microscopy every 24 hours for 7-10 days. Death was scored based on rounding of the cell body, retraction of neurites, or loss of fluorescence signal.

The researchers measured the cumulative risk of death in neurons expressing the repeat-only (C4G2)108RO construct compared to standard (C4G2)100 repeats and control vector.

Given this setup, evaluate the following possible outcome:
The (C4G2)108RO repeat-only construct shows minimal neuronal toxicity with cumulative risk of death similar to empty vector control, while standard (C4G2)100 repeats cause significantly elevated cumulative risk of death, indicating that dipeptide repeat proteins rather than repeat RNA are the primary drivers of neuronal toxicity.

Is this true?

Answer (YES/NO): NO